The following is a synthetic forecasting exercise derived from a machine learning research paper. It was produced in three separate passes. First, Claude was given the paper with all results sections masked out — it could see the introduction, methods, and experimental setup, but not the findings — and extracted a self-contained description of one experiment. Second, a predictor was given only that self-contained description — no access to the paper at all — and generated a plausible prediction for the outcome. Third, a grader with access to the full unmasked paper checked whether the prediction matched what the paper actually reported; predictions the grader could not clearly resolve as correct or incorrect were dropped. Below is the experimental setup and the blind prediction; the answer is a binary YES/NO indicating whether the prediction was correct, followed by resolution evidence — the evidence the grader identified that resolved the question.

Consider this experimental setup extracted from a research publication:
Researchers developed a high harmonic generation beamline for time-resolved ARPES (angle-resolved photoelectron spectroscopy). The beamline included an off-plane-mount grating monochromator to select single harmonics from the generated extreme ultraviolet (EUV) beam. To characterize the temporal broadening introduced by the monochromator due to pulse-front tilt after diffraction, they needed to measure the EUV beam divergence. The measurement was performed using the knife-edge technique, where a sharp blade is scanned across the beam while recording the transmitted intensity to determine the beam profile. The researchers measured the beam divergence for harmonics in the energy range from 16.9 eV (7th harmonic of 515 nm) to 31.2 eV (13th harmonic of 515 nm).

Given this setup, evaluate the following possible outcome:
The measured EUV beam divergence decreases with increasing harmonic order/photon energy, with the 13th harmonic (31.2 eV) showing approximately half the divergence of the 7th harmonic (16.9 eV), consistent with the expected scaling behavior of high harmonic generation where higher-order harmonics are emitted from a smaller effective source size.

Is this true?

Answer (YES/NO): NO